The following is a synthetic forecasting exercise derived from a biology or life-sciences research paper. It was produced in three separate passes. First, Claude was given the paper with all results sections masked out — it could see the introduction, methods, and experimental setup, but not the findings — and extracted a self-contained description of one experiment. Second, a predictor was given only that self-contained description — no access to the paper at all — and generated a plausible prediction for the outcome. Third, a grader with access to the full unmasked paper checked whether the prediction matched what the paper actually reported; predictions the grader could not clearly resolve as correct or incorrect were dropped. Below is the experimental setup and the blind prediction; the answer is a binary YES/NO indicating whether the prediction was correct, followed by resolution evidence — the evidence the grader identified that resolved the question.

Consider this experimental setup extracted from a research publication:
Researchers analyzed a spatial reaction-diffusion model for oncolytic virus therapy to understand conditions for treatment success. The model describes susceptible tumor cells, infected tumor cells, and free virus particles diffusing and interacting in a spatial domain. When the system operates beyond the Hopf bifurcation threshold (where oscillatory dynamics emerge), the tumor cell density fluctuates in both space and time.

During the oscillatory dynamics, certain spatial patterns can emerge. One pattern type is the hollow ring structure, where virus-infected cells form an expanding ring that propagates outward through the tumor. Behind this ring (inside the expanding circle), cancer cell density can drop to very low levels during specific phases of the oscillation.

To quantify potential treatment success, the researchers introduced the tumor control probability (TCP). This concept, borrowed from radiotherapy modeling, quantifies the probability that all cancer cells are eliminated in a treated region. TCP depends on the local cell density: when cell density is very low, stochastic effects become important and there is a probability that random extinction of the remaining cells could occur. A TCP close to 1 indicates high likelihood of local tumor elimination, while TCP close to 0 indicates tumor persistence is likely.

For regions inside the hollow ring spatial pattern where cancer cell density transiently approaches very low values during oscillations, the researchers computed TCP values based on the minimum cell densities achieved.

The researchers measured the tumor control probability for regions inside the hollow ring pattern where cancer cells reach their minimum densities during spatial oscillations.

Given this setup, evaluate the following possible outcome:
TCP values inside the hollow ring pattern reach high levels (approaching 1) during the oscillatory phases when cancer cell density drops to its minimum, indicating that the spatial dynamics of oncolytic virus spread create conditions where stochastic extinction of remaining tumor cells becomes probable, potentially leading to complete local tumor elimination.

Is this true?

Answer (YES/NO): YES